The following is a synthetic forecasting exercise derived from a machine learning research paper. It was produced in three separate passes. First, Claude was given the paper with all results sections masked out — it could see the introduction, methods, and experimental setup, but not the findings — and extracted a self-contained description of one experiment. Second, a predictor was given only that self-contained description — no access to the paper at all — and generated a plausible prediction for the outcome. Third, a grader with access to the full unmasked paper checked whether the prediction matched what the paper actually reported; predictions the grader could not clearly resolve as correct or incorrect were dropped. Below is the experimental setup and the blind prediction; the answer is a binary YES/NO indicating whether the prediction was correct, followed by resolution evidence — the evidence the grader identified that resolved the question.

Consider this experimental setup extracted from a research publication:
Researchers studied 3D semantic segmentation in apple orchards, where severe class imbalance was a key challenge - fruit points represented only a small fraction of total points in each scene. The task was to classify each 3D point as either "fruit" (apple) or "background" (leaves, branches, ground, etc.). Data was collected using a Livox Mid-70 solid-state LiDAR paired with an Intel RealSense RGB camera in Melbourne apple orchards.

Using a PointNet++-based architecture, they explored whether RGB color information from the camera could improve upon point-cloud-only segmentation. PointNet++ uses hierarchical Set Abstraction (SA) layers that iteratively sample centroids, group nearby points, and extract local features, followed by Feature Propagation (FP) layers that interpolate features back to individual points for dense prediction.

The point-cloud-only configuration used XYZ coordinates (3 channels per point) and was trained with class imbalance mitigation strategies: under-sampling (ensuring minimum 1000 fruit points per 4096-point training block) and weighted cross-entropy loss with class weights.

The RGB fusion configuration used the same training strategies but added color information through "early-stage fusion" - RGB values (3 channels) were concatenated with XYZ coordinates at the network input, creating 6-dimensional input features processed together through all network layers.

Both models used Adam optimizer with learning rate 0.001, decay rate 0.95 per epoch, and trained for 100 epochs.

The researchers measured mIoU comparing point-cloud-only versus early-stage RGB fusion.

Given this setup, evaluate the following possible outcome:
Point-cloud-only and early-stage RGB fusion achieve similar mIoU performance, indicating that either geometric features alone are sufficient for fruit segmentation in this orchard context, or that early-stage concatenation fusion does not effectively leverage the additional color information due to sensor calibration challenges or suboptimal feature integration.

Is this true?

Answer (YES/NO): NO